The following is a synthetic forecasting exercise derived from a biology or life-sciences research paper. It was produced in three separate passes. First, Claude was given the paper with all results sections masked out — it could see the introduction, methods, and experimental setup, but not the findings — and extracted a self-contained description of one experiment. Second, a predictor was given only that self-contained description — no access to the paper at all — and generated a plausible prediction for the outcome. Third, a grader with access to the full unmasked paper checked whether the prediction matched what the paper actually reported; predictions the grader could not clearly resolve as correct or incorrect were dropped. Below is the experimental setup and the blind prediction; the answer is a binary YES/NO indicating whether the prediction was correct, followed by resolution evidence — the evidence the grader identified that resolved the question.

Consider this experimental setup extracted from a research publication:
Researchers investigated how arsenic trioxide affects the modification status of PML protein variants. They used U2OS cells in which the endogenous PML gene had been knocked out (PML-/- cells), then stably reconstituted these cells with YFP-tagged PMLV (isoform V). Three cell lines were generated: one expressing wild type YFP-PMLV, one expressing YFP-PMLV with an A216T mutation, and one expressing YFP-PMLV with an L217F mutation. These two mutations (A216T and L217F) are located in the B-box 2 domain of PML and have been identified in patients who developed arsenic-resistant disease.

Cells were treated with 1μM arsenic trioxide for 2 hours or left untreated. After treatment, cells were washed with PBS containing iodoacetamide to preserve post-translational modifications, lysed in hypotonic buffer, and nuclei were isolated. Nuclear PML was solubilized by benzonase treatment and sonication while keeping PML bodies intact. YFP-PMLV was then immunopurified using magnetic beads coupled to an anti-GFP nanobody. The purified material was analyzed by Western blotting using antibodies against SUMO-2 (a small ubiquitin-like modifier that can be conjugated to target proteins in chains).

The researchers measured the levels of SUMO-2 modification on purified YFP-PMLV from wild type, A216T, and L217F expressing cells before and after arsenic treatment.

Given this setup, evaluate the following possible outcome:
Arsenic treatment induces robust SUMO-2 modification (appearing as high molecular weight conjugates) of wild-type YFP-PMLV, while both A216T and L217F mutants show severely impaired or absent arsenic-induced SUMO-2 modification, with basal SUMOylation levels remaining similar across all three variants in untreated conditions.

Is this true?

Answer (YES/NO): NO